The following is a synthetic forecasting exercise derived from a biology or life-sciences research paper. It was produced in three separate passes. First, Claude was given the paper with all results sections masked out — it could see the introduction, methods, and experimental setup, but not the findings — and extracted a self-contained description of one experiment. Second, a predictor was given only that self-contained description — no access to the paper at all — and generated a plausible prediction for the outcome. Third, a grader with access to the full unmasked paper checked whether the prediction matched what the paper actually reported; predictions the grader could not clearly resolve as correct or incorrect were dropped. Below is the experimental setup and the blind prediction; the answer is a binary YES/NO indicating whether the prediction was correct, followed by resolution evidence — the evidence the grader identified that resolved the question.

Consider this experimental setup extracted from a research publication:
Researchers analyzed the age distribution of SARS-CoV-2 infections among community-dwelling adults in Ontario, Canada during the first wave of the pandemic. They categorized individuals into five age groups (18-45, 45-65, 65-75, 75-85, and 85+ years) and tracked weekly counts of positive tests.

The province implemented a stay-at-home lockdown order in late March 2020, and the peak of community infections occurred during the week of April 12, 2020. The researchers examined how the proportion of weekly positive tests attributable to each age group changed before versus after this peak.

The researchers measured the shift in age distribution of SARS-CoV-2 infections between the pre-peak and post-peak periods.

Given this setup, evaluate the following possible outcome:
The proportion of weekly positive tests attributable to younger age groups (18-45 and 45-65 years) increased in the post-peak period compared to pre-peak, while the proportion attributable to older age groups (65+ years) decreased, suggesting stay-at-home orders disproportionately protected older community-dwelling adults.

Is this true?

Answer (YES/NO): YES